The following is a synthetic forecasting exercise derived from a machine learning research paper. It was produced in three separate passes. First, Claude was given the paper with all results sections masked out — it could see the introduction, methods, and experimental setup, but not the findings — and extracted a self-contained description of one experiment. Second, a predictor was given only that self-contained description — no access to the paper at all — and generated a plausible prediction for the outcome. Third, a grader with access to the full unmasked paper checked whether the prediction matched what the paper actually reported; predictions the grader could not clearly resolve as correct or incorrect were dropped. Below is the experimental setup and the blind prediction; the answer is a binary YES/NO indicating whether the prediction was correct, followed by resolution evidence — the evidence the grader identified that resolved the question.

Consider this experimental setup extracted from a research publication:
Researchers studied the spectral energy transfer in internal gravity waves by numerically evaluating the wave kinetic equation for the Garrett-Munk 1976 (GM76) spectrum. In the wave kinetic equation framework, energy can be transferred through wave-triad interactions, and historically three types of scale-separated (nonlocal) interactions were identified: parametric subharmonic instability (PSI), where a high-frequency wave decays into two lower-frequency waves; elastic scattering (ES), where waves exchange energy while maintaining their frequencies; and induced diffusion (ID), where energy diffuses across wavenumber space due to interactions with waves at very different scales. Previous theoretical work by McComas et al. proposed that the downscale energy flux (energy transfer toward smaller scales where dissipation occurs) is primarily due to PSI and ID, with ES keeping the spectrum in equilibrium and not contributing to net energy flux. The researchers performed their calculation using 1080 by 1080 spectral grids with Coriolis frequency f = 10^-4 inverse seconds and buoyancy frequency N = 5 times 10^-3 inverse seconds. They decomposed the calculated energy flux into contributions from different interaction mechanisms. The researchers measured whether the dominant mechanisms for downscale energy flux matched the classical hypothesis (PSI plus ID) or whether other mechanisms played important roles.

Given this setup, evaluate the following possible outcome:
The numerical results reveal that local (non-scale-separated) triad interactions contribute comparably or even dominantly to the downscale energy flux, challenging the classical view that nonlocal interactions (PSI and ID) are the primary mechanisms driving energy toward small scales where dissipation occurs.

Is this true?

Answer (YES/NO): YES